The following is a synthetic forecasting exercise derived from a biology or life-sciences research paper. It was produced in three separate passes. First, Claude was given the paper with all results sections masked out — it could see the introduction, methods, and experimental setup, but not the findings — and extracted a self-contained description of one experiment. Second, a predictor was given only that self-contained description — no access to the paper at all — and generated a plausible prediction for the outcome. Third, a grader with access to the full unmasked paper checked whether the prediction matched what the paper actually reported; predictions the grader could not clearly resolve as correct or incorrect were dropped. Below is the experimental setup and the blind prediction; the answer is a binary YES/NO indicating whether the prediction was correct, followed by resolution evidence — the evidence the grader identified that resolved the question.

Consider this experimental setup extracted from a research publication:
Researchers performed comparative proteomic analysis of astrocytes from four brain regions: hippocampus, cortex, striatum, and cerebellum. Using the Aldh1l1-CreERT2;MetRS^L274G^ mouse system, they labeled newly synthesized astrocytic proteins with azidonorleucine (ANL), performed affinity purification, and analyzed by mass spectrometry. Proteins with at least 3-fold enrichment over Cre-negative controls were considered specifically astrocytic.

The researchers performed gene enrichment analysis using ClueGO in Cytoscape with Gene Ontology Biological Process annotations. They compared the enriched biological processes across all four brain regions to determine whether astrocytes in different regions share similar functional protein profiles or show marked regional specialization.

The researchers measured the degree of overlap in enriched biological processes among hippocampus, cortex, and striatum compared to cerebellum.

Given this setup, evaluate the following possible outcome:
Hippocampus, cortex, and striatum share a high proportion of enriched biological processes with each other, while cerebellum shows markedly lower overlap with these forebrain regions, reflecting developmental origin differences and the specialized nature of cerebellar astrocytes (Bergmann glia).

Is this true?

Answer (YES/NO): YES